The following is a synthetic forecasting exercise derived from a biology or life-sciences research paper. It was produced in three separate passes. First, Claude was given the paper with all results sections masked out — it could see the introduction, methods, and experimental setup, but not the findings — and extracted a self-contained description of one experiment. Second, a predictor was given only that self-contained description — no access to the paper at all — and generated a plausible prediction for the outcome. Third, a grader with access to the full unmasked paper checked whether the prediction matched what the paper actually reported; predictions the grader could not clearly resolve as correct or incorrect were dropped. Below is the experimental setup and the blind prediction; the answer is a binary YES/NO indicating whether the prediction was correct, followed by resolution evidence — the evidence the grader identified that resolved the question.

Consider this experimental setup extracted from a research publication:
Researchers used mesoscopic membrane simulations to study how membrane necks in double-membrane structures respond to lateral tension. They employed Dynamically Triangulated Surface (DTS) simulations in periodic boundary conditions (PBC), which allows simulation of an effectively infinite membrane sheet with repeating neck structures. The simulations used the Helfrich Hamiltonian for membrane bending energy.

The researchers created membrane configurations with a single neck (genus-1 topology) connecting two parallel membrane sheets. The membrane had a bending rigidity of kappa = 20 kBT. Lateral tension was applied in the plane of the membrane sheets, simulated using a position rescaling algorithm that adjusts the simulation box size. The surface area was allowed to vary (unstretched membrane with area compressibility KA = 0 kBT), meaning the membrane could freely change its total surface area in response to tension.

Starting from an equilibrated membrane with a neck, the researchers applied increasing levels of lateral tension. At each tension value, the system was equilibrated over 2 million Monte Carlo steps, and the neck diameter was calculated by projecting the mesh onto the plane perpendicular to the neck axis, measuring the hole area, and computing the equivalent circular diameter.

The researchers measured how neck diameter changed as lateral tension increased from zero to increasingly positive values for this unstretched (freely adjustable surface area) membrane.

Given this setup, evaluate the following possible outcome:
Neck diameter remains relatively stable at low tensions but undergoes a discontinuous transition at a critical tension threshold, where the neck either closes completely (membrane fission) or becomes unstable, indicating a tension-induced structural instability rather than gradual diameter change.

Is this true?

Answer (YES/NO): NO